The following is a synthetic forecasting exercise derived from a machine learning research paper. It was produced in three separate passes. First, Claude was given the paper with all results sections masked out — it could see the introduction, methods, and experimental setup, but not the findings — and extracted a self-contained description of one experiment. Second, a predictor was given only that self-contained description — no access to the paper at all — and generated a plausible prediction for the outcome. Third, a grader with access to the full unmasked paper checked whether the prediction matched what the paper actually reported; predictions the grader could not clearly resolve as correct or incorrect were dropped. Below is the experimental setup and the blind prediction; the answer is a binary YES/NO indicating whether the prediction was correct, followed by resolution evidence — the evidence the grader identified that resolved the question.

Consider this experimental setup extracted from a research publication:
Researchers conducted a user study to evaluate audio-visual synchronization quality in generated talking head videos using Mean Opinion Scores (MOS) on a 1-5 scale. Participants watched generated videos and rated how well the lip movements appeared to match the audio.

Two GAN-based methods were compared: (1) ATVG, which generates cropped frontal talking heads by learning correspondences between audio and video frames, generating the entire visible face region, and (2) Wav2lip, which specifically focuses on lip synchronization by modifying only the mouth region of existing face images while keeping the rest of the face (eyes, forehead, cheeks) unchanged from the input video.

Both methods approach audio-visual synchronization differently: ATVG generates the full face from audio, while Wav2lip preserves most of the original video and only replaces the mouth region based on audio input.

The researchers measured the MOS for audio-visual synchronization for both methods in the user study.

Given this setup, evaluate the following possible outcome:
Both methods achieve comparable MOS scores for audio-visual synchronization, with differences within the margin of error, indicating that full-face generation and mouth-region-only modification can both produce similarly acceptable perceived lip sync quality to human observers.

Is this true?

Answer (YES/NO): YES